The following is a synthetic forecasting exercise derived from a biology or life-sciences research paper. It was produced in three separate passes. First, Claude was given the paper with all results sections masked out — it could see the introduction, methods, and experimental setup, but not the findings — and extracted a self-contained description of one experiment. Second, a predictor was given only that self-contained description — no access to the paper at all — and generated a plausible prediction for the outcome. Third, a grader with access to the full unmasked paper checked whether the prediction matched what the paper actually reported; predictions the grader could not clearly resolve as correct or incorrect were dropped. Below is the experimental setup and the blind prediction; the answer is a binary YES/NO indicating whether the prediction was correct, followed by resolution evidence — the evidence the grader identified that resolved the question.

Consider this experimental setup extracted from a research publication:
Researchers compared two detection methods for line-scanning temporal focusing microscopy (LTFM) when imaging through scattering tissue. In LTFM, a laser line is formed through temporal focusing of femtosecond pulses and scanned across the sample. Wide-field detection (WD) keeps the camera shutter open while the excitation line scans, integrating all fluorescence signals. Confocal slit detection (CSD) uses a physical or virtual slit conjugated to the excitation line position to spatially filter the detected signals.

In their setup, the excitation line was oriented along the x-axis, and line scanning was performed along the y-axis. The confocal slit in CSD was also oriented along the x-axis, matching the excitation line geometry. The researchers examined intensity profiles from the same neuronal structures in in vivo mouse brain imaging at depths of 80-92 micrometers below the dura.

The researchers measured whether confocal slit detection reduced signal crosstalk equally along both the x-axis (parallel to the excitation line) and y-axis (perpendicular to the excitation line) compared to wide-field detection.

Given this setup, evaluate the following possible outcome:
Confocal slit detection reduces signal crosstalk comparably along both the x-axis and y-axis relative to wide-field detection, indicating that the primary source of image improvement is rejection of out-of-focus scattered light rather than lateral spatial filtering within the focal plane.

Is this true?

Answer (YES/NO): NO